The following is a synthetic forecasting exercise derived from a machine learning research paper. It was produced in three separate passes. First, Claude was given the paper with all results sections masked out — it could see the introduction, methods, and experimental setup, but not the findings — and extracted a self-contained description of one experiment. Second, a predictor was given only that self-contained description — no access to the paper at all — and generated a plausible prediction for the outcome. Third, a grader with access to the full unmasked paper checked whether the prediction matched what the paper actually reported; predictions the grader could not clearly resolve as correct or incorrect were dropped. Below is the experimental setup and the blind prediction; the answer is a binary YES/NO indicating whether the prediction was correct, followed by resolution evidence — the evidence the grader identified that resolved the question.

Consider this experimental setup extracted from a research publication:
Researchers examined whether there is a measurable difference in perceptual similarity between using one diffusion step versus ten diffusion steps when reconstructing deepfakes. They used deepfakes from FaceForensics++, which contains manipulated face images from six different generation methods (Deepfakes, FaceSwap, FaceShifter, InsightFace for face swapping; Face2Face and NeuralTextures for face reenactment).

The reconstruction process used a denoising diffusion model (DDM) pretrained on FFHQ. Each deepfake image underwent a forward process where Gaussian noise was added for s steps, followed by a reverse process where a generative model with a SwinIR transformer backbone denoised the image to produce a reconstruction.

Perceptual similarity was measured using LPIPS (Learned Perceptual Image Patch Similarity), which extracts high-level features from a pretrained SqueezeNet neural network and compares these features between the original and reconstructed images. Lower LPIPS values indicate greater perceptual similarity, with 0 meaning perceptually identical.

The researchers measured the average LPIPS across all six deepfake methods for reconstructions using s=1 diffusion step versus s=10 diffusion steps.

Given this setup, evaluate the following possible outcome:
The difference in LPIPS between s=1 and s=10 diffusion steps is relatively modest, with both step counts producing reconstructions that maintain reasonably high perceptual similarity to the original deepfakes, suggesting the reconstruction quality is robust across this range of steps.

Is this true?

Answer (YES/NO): YES